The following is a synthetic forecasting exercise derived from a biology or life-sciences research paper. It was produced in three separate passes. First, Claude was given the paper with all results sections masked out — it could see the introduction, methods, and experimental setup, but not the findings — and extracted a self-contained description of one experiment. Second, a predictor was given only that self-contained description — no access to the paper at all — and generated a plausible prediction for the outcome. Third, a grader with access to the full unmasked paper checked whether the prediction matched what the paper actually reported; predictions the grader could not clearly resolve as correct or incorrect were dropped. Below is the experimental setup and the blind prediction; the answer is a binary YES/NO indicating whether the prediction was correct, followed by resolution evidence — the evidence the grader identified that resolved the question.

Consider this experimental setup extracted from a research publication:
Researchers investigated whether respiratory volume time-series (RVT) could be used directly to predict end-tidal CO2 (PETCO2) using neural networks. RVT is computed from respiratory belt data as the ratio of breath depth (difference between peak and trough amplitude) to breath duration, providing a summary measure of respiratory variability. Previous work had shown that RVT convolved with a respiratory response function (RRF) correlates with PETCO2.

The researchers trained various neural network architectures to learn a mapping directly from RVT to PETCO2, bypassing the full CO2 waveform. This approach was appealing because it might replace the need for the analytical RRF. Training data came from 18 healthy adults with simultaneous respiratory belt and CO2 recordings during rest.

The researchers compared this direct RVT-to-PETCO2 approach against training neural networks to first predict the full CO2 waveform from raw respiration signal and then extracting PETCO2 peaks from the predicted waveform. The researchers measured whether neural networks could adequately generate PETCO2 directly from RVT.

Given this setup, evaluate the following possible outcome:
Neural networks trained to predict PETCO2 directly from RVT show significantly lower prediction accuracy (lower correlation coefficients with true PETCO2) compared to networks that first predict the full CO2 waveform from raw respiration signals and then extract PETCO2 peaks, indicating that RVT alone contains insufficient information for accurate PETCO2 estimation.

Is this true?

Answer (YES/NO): YES